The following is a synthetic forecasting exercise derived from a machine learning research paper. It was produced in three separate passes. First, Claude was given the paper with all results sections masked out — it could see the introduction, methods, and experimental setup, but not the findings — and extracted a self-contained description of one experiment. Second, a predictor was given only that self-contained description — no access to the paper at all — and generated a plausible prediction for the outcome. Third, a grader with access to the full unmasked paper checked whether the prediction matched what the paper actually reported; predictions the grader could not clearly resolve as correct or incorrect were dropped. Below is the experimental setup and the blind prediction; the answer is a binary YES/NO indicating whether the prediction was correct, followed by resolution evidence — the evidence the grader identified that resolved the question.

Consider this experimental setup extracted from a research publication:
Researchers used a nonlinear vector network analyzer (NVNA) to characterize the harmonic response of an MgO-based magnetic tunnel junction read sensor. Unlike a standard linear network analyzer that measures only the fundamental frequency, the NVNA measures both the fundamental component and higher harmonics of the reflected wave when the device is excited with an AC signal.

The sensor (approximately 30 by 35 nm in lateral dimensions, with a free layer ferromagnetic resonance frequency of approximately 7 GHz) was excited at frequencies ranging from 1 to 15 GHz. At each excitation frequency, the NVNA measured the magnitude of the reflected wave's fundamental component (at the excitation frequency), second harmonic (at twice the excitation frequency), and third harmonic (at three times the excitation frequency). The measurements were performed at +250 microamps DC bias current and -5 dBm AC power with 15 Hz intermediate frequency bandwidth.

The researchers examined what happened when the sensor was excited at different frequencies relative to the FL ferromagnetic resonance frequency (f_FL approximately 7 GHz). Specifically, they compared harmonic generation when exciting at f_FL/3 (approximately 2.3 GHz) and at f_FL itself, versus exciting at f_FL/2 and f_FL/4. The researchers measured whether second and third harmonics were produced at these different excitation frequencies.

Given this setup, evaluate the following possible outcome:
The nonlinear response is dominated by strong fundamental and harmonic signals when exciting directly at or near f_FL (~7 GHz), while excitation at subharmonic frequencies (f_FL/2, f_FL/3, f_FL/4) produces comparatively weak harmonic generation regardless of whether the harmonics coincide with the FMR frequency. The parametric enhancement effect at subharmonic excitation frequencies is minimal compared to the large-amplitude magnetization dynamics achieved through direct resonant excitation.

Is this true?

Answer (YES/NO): NO